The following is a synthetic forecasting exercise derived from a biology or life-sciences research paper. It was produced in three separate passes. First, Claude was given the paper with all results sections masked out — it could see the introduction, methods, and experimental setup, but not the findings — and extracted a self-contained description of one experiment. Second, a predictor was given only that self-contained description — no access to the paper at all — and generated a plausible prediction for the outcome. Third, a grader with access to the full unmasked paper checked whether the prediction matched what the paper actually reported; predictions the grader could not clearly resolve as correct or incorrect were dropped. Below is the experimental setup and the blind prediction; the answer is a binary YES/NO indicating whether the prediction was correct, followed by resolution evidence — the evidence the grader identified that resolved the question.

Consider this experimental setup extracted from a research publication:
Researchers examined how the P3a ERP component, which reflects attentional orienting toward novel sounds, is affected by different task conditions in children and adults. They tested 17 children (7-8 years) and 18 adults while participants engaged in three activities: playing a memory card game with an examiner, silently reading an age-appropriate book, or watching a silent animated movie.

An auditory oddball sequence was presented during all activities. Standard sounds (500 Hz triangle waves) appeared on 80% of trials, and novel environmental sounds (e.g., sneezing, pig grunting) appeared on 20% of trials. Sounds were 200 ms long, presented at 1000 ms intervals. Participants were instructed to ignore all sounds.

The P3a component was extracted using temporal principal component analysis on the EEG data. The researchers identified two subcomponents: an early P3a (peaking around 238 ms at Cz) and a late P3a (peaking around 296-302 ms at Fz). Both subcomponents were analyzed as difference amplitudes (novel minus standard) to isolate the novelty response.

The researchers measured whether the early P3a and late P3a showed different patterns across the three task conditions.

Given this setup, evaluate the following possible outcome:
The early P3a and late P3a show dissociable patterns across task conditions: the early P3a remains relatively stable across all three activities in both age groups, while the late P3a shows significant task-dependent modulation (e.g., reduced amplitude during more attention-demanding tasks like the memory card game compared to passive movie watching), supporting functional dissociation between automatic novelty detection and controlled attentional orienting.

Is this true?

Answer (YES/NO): NO